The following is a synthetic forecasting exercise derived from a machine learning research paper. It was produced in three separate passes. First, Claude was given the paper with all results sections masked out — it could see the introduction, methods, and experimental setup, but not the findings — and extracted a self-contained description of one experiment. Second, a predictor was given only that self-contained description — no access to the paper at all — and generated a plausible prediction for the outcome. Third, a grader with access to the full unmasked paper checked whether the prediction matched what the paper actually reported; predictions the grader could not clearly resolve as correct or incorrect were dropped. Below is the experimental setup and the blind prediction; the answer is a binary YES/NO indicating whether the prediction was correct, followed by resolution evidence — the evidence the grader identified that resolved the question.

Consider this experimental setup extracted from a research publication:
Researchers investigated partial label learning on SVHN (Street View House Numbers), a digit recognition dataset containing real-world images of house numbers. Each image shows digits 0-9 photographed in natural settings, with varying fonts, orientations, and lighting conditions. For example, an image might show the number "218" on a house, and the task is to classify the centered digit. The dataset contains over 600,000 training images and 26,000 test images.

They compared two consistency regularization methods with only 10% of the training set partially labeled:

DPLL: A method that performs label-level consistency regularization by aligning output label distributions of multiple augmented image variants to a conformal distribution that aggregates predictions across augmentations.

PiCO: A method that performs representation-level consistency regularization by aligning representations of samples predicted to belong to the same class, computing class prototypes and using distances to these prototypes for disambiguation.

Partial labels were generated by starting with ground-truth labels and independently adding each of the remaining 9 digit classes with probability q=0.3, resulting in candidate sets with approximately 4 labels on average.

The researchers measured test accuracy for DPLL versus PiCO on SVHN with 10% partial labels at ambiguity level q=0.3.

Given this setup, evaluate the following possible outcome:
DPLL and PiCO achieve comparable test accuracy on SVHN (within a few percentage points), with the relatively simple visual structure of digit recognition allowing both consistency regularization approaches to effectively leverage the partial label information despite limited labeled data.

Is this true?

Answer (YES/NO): NO